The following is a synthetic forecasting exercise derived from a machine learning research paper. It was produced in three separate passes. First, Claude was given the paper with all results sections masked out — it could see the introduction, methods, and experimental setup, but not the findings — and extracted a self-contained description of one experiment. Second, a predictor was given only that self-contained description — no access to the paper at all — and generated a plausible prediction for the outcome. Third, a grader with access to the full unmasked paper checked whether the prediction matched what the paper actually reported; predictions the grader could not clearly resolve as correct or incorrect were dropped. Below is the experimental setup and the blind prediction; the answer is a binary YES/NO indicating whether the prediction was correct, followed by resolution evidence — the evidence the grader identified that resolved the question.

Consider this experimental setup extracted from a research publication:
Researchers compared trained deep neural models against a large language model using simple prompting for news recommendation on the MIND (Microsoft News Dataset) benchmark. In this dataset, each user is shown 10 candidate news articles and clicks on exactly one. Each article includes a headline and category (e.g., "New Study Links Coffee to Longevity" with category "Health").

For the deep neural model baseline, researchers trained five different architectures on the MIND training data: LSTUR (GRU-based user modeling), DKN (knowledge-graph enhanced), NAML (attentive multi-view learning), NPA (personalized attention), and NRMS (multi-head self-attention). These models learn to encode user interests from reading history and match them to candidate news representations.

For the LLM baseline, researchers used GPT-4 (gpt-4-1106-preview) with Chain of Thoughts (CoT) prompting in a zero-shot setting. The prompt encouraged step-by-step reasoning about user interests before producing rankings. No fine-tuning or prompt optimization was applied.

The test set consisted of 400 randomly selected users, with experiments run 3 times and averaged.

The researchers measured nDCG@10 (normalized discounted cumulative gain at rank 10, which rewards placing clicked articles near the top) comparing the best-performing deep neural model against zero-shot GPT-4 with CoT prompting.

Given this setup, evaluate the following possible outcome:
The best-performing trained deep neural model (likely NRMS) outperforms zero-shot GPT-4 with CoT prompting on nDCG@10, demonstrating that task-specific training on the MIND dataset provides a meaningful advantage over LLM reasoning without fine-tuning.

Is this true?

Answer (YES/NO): NO